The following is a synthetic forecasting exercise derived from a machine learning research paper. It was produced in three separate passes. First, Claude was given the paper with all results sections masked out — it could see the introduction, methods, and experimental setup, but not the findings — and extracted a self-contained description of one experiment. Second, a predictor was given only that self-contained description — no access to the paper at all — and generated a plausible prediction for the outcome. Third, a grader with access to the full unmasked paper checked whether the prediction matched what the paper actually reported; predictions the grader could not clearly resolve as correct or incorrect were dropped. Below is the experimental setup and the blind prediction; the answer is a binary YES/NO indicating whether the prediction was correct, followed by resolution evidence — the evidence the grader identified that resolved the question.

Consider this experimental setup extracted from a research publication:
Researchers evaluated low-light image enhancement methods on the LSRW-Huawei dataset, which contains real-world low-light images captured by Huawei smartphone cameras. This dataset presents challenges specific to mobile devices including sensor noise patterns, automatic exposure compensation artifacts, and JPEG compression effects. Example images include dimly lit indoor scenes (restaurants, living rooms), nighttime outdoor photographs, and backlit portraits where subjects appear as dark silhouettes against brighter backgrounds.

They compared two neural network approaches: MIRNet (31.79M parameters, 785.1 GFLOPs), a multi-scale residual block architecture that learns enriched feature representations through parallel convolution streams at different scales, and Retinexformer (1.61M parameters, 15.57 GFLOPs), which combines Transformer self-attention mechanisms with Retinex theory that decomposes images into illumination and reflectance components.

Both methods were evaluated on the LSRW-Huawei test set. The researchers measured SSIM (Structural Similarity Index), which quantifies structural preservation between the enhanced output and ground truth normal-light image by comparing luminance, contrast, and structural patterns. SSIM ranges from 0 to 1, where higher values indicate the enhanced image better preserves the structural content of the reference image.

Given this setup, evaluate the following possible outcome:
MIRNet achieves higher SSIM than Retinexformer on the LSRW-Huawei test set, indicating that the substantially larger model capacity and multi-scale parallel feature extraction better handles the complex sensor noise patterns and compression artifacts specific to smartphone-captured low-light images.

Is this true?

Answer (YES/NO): NO